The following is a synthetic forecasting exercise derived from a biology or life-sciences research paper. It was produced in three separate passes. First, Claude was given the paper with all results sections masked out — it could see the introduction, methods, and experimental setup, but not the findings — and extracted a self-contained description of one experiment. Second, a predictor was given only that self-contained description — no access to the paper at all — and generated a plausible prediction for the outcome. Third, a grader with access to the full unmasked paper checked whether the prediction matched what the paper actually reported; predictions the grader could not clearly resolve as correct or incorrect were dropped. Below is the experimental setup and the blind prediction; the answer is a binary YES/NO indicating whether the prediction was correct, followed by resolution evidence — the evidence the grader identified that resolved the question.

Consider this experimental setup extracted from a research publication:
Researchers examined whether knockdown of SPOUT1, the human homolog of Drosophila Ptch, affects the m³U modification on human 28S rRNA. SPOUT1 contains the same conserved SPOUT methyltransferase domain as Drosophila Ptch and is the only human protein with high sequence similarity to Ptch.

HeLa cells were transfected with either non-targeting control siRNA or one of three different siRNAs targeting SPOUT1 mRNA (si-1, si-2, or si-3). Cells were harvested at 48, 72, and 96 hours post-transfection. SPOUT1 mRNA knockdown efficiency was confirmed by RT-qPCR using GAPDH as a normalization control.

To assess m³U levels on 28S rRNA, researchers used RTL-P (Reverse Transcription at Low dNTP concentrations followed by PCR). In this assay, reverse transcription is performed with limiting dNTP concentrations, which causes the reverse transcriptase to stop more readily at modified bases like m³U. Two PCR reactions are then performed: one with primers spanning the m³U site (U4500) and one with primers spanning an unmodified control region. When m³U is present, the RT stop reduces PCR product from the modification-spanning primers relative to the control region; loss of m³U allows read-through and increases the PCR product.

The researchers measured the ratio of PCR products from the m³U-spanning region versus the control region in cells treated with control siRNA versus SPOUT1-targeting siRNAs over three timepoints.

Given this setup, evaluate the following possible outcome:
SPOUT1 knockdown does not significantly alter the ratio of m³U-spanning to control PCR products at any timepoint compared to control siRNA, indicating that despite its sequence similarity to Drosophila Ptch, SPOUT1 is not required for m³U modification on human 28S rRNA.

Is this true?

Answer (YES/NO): NO